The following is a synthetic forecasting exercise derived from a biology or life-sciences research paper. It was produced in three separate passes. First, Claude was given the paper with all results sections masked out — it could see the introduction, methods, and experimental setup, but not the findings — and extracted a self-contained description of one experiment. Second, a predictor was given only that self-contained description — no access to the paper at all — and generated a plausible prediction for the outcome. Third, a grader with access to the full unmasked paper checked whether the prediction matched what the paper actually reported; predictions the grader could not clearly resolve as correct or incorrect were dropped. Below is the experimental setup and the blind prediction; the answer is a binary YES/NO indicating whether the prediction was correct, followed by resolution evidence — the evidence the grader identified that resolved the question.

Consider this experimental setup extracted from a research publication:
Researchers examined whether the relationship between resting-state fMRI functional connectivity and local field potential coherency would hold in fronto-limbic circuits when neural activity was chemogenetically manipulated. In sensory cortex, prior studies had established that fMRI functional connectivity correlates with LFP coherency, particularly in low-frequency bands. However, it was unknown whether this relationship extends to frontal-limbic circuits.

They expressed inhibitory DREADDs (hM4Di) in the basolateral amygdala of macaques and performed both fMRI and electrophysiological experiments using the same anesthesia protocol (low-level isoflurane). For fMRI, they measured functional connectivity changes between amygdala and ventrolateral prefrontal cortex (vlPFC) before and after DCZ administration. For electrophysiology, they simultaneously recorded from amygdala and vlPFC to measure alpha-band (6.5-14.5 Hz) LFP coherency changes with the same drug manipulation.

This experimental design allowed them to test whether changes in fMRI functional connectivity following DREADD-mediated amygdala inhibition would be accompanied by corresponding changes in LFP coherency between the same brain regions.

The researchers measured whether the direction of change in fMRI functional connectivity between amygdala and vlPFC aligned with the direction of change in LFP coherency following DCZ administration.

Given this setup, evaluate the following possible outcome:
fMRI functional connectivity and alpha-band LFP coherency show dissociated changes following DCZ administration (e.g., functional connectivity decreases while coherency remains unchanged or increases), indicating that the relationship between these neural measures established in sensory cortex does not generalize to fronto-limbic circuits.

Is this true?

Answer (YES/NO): NO